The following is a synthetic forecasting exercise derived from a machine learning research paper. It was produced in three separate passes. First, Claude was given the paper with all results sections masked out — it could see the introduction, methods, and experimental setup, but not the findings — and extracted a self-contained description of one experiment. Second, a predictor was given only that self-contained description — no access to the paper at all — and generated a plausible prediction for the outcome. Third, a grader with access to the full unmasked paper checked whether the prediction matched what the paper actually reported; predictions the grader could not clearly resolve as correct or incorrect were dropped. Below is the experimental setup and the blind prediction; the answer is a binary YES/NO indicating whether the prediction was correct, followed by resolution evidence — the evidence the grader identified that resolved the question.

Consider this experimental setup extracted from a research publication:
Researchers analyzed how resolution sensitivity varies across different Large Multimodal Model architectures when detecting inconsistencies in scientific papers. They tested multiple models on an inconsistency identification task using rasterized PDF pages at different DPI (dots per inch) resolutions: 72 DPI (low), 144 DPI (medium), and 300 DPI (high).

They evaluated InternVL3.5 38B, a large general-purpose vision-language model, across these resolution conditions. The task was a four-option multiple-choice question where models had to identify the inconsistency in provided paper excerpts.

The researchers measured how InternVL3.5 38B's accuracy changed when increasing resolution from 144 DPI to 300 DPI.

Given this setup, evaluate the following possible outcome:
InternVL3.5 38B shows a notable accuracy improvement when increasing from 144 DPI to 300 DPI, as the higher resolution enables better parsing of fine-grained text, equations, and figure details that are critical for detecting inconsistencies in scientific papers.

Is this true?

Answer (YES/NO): NO